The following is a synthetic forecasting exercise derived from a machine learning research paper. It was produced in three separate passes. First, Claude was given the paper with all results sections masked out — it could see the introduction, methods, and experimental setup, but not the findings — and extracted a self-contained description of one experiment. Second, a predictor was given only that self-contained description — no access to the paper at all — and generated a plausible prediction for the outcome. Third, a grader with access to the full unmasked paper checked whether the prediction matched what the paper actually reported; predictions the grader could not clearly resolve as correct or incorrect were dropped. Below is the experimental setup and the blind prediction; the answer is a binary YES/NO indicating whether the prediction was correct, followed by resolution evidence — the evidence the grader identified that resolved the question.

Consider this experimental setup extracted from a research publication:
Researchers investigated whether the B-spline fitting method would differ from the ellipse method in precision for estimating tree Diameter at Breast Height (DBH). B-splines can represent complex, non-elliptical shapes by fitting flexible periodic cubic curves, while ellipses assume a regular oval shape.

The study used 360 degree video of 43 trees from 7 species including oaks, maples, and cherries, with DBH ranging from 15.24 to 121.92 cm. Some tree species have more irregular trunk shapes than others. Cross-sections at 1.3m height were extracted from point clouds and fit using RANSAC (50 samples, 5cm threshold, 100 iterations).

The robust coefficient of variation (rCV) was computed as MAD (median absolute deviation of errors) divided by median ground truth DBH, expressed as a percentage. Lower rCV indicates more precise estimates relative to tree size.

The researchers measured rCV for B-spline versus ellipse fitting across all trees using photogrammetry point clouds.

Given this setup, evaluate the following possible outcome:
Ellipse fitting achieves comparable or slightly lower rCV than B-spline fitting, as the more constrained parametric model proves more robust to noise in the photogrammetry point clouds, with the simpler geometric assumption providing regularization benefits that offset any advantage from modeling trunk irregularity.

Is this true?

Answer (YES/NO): NO